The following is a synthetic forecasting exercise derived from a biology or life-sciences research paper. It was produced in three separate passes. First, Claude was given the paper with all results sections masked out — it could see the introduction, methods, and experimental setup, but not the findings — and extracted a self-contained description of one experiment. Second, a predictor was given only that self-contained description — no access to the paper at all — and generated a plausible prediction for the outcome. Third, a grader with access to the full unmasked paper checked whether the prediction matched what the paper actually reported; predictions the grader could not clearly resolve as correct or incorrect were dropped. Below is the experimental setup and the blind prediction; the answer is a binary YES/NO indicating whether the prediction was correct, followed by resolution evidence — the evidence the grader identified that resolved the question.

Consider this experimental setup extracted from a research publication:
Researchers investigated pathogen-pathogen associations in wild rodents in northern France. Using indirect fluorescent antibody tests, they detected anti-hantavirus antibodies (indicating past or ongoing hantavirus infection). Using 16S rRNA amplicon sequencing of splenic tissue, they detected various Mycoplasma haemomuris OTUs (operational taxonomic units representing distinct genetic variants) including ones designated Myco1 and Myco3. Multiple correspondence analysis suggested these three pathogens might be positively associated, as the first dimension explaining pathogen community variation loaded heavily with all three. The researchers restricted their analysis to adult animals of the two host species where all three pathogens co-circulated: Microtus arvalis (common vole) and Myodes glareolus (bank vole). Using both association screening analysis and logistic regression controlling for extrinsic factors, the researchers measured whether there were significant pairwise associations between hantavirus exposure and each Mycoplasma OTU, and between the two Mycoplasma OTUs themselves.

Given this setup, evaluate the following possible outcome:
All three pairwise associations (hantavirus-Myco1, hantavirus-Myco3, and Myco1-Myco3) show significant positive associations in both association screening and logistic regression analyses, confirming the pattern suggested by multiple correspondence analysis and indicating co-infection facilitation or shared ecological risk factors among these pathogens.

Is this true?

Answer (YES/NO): NO